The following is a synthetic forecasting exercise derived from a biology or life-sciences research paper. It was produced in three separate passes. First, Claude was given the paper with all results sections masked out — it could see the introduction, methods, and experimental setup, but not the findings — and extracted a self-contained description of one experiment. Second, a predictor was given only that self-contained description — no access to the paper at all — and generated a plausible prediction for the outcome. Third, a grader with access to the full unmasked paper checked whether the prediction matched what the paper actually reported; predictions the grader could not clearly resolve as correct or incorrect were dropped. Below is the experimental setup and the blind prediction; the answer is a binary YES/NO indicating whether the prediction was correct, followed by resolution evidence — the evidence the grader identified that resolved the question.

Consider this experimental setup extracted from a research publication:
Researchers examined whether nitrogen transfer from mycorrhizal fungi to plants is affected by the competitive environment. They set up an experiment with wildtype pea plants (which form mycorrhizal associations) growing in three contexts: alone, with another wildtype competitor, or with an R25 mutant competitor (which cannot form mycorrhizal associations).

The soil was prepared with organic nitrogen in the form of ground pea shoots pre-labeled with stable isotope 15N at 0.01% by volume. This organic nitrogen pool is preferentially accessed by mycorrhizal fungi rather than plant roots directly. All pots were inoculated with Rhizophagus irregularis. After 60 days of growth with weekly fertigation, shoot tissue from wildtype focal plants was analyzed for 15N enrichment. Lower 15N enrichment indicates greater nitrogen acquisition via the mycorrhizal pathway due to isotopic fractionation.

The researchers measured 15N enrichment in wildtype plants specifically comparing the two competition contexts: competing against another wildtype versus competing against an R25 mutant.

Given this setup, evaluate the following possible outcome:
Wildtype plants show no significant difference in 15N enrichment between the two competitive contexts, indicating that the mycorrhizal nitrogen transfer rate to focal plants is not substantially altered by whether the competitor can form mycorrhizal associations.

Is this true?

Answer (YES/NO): YES